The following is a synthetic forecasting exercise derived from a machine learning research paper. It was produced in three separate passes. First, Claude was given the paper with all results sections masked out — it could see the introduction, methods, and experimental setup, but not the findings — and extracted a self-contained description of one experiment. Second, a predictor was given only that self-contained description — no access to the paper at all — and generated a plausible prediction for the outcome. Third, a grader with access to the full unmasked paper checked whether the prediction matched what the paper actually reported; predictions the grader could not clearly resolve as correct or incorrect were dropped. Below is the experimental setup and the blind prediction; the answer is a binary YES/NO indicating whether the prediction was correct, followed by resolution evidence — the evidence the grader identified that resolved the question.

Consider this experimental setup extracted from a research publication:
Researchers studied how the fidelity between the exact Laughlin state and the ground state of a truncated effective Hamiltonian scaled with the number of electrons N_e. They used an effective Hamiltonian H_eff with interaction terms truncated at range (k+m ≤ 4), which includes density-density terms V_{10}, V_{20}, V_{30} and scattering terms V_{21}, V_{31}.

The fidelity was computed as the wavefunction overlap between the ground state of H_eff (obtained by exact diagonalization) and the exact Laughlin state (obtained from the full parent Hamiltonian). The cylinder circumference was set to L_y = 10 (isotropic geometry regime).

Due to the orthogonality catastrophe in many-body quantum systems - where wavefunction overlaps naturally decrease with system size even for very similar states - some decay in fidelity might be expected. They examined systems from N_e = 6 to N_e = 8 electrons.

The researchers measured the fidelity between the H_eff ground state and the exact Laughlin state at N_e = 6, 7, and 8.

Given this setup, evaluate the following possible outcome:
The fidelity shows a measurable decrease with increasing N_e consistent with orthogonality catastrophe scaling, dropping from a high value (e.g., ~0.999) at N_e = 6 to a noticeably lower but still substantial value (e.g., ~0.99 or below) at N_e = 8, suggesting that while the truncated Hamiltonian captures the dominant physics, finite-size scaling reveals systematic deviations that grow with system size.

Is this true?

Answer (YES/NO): NO